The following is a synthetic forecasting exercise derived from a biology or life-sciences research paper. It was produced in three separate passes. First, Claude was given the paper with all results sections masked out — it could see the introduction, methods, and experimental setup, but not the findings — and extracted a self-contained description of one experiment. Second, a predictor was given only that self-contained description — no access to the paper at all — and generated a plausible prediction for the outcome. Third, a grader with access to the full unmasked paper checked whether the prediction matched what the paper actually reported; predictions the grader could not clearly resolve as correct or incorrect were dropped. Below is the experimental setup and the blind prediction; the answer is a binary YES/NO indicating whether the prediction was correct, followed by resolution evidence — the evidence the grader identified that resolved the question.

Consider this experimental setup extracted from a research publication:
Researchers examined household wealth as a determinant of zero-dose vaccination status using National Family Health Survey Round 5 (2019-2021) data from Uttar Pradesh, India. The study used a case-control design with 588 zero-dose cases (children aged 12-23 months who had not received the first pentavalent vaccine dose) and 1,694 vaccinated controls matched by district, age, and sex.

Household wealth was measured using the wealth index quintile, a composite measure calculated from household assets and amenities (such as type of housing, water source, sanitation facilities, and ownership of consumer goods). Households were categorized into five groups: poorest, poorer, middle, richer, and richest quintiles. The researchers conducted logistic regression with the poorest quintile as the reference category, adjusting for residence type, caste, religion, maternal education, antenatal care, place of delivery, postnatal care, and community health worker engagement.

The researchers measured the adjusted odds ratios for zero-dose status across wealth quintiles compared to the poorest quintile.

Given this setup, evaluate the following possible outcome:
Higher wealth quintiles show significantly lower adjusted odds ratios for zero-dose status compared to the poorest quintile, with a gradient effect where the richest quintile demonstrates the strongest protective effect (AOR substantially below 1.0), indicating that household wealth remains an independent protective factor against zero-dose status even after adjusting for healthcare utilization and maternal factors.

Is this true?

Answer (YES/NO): NO